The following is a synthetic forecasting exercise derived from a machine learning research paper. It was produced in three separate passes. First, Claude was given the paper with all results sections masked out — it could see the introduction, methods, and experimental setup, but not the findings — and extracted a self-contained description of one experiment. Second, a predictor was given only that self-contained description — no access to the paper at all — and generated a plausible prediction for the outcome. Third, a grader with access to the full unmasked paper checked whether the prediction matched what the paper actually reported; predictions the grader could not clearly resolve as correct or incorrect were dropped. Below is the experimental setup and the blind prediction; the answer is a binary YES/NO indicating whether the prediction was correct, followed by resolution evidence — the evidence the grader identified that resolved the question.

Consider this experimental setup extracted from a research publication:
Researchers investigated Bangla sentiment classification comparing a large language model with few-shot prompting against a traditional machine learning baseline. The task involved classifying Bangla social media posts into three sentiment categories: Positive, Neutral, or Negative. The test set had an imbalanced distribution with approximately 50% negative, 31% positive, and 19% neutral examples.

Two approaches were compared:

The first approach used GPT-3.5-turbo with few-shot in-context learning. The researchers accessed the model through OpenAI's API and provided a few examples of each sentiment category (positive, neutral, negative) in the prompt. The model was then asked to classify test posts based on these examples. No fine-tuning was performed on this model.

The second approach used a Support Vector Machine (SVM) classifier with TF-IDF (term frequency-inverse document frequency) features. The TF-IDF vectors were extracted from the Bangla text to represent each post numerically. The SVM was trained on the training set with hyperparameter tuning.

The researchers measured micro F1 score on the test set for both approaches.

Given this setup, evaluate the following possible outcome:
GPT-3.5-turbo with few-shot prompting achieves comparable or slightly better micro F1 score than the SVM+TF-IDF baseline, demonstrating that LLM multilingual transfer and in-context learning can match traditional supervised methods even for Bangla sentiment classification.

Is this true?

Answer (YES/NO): NO